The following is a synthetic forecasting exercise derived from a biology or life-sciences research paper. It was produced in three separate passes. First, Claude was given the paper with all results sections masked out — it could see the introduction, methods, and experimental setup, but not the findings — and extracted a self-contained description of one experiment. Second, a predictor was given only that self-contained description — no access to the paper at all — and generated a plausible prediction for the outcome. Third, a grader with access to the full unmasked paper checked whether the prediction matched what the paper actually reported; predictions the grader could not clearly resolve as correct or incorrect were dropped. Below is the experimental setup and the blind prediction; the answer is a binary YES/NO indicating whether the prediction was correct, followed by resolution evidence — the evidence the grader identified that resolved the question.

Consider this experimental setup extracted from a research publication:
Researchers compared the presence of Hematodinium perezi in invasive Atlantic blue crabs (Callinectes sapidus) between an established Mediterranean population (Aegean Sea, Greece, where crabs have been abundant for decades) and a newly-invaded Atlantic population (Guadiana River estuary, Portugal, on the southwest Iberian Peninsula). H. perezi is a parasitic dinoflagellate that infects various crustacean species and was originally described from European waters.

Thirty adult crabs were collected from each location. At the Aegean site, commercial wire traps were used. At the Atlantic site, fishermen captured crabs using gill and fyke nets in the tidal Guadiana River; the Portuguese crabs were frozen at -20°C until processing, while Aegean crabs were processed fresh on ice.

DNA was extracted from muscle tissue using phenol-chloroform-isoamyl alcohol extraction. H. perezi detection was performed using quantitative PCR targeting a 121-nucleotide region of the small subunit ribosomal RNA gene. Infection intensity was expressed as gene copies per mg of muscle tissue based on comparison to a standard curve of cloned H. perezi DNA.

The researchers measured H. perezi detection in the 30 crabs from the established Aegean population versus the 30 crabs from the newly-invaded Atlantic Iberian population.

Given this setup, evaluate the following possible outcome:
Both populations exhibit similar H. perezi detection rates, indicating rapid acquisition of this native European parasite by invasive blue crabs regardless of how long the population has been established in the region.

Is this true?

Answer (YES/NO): NO